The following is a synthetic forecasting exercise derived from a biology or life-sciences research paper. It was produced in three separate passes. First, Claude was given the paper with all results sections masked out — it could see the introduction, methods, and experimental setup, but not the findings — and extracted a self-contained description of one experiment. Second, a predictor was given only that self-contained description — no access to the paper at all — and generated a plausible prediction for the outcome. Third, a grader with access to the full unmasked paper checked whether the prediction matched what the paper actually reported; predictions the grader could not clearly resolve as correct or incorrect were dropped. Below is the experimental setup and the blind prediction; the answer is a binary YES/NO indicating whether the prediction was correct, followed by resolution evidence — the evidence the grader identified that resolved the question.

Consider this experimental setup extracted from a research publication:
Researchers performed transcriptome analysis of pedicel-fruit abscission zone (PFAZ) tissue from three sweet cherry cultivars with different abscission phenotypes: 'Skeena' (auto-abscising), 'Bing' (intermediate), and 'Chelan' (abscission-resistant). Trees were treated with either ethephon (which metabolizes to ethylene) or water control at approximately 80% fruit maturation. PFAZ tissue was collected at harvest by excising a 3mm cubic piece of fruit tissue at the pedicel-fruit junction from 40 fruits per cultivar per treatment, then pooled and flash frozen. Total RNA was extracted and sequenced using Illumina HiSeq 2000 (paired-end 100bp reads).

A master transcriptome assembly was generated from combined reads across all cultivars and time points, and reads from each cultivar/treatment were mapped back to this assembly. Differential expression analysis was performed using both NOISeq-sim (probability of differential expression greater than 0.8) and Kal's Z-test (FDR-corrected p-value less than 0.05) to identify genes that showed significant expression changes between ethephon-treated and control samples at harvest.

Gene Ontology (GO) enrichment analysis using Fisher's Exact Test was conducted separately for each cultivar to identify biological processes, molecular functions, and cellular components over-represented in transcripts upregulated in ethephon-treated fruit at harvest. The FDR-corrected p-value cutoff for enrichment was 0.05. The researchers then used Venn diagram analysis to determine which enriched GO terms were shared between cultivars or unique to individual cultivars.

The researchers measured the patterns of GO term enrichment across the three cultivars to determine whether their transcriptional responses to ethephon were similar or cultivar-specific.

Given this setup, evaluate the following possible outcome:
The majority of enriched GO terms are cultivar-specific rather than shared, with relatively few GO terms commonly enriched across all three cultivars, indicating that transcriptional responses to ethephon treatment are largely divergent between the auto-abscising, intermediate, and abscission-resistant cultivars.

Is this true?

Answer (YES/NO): YES